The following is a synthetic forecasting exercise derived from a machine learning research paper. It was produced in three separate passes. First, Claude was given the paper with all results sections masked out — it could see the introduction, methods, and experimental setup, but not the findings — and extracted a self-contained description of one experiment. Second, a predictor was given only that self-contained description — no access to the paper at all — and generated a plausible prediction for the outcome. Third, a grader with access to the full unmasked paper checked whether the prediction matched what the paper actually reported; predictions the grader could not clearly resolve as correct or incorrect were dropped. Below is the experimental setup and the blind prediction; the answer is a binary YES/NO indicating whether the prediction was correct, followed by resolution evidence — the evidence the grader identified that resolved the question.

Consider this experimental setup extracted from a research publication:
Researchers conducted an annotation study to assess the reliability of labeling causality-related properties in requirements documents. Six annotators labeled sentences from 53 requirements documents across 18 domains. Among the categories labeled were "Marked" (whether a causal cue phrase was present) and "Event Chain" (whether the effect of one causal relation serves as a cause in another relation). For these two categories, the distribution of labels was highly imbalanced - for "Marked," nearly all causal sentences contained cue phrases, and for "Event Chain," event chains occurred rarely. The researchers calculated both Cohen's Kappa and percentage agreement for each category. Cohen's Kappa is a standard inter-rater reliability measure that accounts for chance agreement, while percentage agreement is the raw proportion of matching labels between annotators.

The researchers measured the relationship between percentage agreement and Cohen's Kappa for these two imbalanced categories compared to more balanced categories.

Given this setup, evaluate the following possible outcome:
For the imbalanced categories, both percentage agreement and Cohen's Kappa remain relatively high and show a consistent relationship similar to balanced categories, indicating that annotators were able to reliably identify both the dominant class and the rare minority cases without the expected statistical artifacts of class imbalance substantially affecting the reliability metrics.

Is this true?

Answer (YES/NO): NO